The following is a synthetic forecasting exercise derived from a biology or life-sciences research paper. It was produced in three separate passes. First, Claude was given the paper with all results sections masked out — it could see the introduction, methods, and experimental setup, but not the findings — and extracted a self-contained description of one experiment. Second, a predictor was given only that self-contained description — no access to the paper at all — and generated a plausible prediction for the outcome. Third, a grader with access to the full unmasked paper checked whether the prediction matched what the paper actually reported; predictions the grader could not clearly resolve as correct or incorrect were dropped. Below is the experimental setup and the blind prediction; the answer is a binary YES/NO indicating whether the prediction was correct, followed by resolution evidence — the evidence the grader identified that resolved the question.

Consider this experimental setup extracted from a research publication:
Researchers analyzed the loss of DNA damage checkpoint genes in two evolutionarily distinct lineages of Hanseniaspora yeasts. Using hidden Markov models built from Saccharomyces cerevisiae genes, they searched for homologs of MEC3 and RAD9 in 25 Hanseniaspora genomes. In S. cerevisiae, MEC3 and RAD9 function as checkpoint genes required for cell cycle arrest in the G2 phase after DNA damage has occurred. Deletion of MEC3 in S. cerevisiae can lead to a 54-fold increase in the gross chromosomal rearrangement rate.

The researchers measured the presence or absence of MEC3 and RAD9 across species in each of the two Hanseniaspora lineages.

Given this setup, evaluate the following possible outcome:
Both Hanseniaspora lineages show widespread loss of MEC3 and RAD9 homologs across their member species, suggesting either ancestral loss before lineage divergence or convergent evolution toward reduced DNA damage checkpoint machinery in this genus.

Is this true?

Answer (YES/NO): NO